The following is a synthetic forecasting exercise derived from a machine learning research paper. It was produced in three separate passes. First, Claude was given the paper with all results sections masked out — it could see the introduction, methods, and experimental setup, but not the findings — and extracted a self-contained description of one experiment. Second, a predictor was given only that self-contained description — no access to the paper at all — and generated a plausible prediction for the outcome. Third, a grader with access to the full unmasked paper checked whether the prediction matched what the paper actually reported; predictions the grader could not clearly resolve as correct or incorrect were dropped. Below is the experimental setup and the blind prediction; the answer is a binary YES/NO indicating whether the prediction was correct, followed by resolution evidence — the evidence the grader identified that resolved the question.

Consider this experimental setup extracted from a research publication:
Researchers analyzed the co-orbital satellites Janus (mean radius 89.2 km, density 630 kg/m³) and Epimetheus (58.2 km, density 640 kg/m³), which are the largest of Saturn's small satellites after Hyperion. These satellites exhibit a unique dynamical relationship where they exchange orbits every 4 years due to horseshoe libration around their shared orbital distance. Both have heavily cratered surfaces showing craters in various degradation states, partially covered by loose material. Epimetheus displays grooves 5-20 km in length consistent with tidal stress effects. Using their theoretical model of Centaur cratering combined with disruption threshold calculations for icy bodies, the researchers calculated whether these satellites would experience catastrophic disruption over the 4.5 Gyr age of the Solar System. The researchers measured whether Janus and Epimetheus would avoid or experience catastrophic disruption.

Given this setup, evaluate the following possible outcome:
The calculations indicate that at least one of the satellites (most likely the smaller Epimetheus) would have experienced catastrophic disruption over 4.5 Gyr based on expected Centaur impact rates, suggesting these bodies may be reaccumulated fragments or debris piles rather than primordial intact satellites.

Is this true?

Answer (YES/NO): NO